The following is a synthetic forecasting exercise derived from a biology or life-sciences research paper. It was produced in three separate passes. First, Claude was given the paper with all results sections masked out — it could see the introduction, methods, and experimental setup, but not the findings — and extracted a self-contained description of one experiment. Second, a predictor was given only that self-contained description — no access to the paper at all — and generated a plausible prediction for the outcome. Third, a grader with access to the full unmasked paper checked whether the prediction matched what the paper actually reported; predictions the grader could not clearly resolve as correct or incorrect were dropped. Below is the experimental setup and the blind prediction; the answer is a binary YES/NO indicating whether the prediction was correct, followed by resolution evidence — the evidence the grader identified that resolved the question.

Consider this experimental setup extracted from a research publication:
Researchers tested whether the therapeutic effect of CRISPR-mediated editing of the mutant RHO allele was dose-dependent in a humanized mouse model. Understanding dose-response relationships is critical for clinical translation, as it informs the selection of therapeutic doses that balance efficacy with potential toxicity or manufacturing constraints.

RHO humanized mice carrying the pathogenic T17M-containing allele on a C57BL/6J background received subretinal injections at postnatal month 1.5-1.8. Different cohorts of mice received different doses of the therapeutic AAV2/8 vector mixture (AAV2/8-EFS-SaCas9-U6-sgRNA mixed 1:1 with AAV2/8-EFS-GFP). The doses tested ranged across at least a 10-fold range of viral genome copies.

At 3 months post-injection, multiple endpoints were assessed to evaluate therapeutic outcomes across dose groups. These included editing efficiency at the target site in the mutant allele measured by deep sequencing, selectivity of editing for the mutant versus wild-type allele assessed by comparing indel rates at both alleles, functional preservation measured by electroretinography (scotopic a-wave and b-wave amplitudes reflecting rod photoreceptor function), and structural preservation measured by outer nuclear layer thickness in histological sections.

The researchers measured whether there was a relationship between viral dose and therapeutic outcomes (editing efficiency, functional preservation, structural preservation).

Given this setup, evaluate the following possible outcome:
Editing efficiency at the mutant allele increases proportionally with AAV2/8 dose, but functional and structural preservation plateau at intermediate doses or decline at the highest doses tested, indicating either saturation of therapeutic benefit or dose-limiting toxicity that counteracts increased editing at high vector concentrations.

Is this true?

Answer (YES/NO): NO